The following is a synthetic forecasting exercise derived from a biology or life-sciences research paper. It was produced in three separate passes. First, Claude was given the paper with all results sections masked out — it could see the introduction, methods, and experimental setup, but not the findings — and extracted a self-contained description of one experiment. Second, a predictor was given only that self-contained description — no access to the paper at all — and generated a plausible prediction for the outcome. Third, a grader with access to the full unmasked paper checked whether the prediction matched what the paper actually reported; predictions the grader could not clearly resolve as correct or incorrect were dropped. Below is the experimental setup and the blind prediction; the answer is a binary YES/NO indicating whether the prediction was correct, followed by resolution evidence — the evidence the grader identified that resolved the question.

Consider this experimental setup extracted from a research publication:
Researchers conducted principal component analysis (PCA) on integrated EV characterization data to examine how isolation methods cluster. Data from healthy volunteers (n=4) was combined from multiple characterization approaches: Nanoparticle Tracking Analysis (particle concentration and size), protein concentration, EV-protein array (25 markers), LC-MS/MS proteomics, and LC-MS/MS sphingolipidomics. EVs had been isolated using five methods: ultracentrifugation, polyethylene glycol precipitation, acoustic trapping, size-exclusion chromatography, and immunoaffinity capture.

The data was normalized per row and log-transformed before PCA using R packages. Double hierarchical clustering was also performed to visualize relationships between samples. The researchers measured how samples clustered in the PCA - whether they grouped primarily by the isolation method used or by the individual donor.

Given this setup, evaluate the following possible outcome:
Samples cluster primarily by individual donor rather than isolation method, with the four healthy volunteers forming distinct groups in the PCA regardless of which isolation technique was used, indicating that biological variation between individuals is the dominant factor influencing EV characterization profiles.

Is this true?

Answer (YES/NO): NO